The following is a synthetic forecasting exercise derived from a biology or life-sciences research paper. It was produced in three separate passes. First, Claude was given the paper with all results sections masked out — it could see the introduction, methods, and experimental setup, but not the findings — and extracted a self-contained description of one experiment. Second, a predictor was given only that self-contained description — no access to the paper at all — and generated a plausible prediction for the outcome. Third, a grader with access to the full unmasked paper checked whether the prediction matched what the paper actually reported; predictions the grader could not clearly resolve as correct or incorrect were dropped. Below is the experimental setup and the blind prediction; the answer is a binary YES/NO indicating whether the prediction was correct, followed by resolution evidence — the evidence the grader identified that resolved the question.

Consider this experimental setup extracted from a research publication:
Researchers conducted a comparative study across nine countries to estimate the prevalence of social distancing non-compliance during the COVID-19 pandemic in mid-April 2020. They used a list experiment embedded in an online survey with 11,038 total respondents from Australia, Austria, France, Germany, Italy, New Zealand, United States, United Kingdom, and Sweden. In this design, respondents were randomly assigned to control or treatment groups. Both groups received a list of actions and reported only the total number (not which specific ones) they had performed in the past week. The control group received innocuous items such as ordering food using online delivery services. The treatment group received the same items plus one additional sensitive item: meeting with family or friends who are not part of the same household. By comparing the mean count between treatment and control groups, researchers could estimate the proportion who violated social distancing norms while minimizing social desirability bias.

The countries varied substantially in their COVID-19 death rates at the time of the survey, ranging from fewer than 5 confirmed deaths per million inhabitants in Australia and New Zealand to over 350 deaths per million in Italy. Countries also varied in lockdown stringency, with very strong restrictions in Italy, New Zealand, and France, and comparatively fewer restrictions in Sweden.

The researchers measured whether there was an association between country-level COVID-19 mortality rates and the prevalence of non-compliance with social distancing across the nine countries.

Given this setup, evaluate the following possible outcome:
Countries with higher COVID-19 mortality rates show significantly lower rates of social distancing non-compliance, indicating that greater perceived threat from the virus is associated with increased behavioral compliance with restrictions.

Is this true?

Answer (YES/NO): YES